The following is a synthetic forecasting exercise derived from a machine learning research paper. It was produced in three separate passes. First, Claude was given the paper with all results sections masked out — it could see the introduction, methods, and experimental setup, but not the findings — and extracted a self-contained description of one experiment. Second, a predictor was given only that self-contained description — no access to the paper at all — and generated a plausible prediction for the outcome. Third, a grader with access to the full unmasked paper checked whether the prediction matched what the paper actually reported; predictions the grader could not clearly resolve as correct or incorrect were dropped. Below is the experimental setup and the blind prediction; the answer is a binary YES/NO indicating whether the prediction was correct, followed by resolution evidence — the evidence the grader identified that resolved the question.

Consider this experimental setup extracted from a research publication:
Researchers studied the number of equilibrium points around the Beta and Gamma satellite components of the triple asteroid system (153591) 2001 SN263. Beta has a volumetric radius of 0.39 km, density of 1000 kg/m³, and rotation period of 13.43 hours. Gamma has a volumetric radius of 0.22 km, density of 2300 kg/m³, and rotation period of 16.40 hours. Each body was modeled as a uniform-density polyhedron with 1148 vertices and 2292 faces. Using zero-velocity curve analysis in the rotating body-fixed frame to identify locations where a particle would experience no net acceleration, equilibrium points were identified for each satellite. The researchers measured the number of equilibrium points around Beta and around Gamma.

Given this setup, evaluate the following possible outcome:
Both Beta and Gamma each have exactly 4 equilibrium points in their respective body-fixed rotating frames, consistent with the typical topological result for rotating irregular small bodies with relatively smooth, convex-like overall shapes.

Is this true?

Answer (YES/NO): YES